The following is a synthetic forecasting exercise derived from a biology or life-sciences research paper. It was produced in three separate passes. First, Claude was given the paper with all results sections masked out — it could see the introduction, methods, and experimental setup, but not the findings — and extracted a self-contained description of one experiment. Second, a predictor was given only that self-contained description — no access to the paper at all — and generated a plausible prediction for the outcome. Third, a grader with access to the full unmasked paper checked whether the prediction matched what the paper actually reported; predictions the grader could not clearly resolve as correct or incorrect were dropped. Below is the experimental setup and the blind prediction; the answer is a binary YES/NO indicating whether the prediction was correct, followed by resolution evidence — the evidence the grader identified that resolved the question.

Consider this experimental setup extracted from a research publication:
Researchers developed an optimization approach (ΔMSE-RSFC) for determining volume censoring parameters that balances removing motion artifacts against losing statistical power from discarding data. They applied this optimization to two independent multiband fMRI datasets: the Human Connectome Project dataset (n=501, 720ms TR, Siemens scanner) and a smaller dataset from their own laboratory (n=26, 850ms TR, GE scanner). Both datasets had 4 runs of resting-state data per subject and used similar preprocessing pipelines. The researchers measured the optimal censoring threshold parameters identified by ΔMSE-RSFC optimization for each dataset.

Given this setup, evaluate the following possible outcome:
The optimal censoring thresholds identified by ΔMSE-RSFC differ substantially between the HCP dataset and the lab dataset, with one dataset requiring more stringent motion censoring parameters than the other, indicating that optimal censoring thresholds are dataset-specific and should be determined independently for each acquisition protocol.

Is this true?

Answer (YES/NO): YES